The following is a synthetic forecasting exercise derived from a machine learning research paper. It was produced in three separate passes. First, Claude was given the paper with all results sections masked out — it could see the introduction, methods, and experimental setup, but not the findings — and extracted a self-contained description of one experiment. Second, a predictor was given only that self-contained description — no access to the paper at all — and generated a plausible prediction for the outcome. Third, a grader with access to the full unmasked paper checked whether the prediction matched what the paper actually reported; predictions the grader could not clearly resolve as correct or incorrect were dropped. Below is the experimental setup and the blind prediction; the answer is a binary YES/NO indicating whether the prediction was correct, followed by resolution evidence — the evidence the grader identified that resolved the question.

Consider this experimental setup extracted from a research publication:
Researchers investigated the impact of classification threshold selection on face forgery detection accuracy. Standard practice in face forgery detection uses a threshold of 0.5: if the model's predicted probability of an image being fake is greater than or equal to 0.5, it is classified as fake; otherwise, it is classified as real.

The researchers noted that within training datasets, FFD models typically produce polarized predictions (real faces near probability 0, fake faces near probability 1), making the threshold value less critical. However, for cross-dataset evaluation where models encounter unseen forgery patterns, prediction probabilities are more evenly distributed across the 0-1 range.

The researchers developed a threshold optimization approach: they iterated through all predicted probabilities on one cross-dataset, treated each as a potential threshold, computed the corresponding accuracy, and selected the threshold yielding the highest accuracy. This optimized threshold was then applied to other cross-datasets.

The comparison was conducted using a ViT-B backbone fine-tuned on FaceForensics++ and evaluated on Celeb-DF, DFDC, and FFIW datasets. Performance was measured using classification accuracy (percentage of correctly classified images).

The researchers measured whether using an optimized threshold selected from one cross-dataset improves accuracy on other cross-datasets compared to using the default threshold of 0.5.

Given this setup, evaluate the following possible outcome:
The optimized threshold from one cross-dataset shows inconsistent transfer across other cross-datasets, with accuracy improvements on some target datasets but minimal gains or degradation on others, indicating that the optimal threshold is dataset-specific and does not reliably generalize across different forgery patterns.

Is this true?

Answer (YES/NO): NO